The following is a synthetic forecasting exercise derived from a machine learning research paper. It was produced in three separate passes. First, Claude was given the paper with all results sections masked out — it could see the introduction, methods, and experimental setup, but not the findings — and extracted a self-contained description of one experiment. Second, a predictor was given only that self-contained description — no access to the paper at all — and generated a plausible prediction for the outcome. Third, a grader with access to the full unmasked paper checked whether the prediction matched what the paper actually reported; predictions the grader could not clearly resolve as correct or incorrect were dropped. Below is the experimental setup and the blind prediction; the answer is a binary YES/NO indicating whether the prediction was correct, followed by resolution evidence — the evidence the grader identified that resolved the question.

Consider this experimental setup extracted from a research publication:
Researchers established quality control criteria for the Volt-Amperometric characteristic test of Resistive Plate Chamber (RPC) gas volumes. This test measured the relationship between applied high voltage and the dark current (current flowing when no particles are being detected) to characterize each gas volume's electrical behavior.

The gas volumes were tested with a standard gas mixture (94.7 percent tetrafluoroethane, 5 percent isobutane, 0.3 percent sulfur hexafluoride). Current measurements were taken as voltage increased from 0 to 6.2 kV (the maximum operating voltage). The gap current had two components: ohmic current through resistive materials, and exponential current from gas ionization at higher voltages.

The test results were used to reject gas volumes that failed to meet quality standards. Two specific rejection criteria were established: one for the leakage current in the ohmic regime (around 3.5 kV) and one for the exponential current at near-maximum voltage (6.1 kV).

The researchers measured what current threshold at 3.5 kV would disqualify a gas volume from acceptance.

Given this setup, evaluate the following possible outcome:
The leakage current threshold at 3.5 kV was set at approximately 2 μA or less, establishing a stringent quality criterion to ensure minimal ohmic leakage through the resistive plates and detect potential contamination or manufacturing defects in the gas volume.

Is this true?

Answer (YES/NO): NO